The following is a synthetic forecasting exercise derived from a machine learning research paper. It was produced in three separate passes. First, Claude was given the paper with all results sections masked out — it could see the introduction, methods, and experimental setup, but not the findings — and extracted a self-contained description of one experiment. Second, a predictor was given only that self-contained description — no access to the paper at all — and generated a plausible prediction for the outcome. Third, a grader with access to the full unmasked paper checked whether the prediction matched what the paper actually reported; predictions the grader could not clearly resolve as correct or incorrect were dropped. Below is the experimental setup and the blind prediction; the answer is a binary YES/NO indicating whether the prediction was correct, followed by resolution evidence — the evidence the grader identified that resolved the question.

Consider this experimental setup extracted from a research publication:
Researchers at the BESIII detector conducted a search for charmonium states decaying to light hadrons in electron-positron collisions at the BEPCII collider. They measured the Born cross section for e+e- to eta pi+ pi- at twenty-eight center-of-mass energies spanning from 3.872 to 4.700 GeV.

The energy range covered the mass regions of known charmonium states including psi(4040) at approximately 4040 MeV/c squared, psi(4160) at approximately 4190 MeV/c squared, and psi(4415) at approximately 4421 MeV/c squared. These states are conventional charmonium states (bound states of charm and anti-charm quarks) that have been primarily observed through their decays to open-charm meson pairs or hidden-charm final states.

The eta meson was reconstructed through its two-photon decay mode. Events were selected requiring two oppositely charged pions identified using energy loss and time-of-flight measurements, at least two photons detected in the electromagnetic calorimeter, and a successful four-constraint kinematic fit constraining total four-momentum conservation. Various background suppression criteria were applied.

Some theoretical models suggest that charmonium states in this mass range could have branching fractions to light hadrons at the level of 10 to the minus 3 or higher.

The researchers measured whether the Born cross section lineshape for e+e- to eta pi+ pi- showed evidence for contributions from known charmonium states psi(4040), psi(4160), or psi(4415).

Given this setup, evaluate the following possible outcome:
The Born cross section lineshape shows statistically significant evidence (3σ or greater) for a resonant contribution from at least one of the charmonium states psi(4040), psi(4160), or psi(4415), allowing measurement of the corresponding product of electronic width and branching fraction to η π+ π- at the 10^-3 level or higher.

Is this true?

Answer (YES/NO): NO